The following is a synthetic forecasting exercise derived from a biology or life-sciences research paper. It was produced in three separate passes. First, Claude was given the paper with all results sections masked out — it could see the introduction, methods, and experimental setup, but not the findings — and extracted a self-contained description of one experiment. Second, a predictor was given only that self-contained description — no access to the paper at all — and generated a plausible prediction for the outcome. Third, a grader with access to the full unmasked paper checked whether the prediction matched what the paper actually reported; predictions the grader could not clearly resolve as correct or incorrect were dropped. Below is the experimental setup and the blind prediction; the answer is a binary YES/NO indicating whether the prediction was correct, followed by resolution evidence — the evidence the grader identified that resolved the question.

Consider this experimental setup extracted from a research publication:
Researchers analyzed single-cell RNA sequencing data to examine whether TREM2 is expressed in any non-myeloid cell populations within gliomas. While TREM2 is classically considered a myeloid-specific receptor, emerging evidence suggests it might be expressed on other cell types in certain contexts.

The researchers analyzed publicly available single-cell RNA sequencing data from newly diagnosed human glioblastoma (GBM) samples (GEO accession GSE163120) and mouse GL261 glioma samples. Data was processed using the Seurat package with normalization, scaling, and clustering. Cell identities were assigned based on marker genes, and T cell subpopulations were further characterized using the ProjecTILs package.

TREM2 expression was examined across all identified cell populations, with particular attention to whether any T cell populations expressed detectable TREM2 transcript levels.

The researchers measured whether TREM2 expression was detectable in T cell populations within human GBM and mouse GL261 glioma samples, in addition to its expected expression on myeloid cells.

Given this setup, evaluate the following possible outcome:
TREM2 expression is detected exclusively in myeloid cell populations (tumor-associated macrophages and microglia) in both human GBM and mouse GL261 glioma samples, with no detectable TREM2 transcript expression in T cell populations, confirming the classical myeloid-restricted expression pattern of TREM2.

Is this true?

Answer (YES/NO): NO